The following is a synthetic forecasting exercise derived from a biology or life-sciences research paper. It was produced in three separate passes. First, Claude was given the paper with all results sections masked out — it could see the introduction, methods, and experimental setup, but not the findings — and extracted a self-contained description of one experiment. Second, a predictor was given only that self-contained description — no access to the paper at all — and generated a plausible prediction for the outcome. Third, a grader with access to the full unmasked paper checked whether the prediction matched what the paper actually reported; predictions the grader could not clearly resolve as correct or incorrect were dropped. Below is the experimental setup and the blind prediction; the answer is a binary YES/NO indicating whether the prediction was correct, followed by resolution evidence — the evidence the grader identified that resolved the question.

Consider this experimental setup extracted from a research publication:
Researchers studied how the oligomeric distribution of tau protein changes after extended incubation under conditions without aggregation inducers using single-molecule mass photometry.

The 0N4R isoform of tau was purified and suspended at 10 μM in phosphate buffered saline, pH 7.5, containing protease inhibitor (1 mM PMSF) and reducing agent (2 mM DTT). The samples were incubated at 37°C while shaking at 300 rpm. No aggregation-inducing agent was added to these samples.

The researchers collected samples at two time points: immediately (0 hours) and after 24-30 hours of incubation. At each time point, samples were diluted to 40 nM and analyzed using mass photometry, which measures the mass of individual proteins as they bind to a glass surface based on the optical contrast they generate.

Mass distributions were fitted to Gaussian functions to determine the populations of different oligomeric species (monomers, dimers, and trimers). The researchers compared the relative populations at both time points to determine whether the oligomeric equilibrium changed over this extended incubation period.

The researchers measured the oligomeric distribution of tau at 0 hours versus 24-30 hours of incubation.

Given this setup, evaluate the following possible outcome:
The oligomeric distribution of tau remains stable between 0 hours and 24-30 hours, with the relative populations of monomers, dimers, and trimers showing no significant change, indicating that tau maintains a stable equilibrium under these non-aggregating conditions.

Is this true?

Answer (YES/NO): YES